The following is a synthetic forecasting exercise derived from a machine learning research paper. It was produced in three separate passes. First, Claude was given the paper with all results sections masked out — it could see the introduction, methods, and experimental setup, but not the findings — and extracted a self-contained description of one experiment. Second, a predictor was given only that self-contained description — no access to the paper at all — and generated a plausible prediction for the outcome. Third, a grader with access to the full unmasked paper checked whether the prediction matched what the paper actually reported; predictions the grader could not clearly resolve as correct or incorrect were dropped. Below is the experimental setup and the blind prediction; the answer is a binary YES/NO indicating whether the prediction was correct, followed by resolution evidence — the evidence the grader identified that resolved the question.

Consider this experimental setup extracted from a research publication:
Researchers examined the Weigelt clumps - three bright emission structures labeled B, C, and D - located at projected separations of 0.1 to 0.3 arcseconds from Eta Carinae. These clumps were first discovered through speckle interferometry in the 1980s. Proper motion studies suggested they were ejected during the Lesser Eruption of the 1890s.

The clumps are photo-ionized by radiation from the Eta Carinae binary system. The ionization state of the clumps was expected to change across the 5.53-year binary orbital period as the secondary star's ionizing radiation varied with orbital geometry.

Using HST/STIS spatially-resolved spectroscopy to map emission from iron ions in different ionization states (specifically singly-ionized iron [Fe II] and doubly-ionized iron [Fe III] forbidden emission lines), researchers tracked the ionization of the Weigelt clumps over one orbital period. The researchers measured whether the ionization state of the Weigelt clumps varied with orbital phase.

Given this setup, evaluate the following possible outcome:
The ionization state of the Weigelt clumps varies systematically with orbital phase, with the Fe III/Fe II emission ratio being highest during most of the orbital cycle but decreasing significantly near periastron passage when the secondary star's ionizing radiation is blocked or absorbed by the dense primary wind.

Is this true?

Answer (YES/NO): YES